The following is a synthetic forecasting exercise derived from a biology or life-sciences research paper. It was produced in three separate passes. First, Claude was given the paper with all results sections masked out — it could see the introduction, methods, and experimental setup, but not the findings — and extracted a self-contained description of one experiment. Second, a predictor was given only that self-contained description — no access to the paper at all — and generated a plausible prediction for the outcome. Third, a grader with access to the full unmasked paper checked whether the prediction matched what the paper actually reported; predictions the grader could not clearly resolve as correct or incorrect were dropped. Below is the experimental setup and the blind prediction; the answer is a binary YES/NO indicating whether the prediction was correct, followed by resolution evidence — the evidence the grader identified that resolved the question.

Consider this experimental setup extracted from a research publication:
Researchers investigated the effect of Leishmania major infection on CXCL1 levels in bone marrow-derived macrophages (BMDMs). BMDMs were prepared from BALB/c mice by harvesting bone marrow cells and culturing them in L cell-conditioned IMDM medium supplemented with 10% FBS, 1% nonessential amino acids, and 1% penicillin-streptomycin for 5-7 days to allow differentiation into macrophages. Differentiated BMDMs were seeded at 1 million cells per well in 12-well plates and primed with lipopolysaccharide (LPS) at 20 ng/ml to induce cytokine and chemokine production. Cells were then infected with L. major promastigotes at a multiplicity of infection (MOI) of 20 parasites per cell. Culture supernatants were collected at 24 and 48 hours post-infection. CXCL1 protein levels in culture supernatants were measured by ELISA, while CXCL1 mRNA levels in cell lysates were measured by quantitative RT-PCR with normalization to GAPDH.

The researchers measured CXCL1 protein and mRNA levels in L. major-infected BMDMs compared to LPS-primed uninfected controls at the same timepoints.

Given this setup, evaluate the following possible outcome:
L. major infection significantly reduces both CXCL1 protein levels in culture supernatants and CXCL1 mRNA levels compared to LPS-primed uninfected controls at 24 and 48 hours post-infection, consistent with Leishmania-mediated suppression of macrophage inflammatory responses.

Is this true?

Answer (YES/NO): NO